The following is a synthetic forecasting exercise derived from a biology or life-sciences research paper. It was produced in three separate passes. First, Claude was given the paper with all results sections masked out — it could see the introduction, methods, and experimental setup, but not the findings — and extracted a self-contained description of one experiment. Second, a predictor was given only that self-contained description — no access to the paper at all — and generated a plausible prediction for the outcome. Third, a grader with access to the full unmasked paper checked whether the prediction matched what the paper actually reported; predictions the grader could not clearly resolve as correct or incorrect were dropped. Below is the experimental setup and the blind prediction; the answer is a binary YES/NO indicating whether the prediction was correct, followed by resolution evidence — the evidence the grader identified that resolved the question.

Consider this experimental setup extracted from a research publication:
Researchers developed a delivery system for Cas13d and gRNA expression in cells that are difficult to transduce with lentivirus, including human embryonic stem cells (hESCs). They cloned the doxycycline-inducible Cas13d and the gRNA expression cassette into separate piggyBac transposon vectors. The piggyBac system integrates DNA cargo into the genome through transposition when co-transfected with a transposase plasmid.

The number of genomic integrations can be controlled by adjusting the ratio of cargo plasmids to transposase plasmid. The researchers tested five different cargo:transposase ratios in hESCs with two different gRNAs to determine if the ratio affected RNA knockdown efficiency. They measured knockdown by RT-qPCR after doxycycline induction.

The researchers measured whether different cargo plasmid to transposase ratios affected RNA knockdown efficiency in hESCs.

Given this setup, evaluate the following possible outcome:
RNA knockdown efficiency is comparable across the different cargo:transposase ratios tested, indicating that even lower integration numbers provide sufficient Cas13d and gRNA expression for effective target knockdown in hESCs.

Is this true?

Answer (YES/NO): YES